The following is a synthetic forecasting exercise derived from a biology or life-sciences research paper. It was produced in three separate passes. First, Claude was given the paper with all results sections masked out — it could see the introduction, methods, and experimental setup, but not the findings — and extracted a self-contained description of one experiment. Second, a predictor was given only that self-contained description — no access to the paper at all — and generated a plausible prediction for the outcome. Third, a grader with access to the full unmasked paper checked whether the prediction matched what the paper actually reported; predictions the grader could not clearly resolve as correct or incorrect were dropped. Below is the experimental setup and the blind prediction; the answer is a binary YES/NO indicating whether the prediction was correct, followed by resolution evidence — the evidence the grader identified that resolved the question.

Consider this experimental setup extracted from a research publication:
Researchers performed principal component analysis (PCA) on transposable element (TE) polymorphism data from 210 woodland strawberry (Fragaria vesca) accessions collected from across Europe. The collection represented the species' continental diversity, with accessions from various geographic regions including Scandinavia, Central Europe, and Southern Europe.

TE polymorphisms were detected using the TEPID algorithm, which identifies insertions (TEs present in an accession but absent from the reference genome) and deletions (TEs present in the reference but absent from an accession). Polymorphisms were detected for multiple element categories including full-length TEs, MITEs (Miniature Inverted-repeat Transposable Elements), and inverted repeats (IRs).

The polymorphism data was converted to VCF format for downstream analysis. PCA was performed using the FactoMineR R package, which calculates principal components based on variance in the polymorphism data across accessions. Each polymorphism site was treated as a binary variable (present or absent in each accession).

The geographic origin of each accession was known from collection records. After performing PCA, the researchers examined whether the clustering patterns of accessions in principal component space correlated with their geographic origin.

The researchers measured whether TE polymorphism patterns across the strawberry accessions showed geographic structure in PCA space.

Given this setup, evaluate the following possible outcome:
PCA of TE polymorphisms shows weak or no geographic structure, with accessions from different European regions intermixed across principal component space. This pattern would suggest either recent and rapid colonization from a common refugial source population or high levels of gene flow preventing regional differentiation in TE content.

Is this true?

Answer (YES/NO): NO